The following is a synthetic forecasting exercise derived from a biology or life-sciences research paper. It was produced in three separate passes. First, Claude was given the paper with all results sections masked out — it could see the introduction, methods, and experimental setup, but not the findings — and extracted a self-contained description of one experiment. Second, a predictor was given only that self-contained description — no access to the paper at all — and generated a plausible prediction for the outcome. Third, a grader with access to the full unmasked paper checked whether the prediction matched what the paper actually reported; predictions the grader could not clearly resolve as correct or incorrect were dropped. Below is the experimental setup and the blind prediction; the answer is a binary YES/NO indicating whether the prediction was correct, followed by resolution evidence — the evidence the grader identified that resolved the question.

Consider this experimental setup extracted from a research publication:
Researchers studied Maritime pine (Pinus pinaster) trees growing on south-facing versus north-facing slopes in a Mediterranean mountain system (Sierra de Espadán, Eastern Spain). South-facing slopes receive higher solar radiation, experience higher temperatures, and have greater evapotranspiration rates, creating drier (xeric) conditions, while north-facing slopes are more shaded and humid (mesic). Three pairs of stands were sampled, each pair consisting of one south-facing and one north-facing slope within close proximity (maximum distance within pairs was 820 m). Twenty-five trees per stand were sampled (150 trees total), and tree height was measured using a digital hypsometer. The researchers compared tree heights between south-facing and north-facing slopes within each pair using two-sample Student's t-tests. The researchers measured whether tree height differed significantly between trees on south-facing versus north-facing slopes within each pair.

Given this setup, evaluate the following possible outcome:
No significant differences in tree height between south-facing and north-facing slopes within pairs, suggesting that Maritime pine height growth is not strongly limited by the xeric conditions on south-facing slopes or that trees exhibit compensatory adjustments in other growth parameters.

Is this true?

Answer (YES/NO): NO